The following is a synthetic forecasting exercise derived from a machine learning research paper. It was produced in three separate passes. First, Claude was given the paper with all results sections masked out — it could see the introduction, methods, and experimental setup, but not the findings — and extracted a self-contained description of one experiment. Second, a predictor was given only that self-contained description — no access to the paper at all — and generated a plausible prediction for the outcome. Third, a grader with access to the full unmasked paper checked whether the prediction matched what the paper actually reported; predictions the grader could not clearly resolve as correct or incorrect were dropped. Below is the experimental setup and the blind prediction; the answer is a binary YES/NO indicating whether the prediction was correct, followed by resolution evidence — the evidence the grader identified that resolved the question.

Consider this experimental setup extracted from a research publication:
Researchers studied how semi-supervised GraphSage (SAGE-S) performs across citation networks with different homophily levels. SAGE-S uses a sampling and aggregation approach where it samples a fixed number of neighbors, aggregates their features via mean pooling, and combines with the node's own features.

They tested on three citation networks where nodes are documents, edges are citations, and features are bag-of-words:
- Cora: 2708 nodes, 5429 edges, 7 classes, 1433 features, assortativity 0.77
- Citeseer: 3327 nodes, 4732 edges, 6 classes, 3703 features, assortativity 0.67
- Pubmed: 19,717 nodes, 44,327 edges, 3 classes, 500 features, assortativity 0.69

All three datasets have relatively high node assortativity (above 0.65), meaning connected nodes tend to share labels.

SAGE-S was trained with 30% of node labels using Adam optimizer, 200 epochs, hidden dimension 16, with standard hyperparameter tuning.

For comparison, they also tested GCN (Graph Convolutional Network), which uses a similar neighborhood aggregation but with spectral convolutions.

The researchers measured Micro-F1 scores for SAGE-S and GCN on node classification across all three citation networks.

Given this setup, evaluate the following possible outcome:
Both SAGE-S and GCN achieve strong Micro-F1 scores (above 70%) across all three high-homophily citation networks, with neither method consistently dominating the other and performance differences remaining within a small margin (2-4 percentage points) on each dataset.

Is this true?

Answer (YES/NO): NO